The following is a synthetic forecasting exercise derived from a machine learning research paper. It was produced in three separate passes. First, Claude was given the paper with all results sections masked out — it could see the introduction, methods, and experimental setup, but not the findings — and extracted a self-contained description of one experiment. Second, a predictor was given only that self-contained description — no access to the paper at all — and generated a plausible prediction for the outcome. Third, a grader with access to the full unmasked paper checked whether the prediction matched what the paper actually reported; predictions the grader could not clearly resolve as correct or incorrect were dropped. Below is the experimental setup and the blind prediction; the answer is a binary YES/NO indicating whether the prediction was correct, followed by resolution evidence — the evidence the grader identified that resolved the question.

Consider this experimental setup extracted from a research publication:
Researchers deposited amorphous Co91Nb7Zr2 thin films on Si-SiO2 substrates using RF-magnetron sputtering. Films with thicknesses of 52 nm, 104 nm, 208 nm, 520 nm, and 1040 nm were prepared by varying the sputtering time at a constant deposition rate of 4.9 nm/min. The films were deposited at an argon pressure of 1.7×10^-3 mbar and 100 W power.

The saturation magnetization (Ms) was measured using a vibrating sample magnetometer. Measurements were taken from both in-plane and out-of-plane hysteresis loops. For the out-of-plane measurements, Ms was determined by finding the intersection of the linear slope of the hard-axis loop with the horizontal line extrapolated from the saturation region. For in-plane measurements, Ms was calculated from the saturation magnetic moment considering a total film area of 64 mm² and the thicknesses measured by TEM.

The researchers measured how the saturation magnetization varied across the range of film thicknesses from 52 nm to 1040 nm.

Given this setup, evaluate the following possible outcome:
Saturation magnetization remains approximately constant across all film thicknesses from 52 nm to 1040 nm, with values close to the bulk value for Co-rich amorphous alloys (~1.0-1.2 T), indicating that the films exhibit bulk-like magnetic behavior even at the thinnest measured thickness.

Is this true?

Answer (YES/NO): YES